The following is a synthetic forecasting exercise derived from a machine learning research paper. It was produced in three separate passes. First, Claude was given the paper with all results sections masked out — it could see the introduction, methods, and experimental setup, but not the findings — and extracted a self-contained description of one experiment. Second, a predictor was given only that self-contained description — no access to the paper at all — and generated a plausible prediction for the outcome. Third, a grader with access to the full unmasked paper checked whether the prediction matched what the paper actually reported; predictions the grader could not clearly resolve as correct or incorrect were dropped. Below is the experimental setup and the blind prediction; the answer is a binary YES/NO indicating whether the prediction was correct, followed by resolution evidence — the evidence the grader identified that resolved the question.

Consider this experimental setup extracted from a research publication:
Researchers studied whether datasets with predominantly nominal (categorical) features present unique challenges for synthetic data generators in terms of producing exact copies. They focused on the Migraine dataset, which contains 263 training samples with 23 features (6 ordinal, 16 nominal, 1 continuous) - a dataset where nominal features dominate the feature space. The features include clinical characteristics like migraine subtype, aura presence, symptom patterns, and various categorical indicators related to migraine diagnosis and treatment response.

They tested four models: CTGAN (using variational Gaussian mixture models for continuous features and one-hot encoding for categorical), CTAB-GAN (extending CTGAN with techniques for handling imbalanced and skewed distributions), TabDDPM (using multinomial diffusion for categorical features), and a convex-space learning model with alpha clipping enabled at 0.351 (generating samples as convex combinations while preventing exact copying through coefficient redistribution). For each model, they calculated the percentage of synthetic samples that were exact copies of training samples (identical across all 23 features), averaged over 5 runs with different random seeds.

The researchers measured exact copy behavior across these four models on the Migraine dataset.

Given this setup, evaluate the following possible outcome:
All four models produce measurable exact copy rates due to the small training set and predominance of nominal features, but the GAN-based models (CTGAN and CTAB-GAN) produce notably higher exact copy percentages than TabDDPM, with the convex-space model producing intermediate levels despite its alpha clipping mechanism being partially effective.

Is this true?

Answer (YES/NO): NO